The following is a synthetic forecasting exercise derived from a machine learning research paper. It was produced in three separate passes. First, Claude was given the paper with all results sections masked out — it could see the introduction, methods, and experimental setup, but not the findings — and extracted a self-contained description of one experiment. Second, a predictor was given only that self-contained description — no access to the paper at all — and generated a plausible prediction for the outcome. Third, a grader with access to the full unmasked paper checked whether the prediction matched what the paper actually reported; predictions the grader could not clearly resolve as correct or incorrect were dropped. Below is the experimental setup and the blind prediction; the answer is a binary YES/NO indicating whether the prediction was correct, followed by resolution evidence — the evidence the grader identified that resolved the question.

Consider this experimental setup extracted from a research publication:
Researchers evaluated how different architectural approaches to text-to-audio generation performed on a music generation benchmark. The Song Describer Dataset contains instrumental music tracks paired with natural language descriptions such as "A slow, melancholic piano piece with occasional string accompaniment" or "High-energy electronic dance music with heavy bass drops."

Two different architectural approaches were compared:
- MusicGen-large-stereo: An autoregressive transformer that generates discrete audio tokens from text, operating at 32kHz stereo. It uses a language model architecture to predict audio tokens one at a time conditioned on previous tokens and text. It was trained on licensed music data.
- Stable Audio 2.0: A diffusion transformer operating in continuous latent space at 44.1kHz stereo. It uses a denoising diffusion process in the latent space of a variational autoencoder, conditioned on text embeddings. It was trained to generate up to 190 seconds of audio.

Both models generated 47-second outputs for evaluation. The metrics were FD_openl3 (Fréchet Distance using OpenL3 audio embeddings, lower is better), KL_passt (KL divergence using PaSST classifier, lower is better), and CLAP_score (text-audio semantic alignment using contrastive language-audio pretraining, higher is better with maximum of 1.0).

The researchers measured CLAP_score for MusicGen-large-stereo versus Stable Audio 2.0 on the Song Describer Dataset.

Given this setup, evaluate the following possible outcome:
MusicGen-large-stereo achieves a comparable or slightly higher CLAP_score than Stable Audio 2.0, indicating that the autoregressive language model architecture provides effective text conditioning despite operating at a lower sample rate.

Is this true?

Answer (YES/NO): NO